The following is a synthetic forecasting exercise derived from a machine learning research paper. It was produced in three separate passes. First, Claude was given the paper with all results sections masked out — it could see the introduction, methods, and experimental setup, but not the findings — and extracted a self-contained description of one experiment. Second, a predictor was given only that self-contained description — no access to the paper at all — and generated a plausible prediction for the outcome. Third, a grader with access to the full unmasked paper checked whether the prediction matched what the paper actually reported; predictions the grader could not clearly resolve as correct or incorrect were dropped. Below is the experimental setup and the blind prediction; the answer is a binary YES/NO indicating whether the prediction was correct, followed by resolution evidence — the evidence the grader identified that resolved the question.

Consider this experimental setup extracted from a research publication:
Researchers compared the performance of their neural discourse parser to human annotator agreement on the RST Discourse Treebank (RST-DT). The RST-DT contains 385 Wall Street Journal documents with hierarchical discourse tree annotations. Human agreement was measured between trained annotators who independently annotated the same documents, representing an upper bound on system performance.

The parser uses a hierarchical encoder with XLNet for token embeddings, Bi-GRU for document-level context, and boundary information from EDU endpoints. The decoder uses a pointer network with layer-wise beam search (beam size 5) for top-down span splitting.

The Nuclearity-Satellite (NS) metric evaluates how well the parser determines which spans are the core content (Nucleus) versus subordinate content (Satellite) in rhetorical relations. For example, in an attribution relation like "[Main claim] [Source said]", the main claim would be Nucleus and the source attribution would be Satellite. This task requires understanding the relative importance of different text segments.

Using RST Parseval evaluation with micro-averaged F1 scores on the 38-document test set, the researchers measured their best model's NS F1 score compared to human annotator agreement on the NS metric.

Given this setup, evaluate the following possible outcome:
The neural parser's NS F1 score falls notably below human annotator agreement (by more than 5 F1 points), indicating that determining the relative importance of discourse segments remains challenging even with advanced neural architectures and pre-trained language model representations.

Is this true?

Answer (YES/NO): NO